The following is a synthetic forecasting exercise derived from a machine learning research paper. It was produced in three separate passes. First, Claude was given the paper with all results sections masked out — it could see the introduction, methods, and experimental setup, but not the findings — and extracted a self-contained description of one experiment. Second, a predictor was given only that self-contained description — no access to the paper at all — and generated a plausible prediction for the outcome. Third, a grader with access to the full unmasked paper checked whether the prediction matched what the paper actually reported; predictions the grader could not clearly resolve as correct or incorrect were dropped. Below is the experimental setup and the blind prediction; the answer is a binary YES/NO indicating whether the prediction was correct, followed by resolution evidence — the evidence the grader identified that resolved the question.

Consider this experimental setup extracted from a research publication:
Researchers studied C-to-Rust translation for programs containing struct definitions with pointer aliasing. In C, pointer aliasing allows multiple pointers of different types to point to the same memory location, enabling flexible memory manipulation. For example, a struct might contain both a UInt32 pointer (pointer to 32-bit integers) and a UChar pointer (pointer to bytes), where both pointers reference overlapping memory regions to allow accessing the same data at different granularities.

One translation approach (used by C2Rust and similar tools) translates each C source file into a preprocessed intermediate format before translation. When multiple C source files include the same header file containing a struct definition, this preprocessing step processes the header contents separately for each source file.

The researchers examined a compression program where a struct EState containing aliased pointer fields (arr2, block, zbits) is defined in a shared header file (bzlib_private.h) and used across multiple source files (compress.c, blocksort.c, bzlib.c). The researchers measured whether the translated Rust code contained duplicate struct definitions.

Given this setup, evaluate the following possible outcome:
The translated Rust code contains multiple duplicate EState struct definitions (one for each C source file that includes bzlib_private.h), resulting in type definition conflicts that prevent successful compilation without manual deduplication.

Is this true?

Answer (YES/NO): NO